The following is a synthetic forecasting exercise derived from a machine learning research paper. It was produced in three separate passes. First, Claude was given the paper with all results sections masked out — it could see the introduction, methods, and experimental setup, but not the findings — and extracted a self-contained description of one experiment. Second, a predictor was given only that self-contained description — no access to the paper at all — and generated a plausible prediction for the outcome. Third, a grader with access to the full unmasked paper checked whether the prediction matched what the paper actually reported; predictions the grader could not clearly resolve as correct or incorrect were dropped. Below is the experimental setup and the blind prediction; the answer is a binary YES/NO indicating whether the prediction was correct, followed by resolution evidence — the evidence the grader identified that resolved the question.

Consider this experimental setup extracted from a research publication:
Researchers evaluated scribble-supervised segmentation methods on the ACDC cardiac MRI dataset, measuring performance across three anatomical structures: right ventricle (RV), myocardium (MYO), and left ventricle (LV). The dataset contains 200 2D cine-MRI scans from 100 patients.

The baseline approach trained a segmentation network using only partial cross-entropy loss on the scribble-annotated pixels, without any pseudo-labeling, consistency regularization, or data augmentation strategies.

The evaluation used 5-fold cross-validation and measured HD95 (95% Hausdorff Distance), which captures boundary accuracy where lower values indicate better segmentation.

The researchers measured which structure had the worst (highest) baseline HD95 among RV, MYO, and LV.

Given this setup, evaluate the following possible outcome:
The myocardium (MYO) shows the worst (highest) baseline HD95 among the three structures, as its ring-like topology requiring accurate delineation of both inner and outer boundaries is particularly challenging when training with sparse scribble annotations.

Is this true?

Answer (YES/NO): NO